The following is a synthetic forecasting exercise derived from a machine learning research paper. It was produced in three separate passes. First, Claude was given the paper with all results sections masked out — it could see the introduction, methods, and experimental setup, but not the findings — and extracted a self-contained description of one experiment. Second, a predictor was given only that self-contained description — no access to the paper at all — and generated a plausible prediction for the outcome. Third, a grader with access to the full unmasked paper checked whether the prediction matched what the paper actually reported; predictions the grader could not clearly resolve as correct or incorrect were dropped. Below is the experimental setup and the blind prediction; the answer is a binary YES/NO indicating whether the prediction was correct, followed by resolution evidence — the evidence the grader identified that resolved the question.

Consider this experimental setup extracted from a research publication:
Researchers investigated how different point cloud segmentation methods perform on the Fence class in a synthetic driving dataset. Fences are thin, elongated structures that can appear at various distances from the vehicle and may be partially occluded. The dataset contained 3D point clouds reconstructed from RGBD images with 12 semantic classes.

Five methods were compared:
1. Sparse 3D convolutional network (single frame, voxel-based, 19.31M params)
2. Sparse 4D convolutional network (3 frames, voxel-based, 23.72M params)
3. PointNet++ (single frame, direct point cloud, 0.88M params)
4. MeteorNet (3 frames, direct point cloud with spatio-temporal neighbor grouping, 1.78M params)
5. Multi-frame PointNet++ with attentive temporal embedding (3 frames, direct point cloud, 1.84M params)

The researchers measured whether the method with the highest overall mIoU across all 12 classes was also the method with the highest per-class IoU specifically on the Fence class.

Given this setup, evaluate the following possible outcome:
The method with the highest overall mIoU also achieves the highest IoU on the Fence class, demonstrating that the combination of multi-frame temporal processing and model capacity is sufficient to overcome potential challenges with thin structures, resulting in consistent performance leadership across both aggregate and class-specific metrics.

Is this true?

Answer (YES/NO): YES